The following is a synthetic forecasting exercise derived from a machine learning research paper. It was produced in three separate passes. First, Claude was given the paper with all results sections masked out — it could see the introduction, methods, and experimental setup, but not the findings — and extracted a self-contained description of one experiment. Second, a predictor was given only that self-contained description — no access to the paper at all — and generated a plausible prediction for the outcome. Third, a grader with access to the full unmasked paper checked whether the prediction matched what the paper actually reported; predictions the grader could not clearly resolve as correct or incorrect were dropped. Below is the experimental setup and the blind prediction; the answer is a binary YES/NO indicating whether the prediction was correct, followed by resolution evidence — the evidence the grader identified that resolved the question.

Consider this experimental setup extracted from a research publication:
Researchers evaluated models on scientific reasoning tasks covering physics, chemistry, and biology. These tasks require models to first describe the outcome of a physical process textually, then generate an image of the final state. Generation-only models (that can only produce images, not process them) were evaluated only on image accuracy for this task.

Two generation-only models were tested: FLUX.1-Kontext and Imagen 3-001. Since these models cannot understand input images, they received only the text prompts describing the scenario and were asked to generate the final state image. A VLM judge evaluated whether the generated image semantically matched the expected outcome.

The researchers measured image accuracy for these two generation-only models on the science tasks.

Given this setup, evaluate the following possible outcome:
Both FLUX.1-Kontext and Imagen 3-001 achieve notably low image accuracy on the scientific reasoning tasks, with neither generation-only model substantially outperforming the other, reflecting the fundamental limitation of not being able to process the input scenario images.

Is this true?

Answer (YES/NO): YES